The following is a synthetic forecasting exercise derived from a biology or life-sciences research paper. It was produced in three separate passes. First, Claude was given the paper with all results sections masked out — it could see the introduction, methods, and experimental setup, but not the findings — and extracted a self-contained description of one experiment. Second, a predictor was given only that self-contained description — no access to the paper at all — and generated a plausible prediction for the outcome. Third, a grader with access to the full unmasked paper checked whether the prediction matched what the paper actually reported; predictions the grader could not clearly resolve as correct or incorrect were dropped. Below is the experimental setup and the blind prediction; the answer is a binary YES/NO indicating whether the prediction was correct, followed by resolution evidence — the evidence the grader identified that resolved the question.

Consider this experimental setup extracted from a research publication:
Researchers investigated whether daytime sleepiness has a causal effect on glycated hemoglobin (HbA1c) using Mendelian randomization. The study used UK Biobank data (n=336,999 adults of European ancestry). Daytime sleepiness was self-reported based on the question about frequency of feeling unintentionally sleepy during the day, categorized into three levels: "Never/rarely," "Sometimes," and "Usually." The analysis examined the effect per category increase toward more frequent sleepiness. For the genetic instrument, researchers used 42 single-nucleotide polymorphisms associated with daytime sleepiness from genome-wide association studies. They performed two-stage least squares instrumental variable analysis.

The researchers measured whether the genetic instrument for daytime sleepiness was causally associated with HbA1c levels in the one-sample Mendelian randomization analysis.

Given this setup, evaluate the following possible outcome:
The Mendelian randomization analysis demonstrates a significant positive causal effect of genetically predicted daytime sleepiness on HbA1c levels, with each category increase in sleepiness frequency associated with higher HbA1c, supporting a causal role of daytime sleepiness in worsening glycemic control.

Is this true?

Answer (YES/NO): NO